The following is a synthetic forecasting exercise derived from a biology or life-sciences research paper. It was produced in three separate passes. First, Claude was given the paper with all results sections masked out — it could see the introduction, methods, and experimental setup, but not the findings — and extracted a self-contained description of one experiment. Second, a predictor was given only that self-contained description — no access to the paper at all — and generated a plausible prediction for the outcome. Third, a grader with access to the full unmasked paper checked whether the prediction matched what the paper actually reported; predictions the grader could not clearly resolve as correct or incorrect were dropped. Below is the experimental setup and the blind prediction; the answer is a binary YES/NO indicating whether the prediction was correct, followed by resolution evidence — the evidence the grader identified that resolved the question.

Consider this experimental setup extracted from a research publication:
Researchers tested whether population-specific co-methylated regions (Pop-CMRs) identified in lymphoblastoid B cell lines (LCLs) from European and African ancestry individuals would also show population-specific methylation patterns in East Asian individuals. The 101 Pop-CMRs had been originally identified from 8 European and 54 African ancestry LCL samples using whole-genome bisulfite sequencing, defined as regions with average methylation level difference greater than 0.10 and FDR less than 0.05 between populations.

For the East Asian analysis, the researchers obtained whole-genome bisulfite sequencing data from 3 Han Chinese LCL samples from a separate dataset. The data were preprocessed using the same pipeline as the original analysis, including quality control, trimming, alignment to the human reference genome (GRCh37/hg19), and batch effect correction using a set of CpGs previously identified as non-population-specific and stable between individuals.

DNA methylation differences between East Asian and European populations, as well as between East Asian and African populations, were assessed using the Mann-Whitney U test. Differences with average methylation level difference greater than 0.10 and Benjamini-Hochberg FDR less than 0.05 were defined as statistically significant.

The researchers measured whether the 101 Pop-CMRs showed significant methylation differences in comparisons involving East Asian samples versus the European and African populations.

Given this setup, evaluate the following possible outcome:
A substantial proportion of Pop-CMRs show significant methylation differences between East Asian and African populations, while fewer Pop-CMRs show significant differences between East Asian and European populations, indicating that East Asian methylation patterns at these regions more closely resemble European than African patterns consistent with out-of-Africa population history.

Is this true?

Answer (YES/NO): NO